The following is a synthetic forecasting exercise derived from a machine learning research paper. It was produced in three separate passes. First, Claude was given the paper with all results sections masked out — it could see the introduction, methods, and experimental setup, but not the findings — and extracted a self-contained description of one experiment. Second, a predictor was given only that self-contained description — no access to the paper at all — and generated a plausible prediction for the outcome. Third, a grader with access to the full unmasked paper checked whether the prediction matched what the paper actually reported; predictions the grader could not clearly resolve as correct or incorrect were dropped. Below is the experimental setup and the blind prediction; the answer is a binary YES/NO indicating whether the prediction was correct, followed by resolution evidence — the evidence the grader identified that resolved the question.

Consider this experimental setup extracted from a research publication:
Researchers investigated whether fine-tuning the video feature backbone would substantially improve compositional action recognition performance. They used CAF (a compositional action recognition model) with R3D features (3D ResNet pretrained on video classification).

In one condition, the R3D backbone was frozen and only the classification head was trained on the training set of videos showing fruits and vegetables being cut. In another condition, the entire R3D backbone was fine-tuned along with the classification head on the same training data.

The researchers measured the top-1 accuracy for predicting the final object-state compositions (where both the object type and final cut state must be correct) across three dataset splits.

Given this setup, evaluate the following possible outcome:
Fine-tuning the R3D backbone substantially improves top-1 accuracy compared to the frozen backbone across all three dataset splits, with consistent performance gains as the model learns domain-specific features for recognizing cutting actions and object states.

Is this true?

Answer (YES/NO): YES